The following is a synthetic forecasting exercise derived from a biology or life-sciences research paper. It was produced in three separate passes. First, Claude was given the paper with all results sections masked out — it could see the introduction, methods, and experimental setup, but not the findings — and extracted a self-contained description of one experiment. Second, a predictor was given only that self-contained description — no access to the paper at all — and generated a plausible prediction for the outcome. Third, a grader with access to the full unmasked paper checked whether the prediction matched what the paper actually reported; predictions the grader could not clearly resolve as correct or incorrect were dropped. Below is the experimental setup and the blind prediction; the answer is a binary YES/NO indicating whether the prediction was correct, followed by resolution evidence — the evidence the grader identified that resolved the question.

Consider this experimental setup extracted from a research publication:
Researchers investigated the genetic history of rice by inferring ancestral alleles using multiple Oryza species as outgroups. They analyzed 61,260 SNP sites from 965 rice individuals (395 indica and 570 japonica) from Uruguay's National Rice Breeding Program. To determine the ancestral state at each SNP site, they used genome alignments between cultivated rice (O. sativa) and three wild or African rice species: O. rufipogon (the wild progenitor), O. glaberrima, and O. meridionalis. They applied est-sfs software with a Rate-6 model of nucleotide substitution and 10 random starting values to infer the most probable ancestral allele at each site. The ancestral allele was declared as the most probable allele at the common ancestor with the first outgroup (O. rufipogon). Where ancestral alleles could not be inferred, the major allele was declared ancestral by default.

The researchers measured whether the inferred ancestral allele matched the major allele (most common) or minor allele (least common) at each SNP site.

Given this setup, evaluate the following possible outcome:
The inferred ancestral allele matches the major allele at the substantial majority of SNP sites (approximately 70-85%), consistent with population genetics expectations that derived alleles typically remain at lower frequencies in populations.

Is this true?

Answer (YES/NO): NO